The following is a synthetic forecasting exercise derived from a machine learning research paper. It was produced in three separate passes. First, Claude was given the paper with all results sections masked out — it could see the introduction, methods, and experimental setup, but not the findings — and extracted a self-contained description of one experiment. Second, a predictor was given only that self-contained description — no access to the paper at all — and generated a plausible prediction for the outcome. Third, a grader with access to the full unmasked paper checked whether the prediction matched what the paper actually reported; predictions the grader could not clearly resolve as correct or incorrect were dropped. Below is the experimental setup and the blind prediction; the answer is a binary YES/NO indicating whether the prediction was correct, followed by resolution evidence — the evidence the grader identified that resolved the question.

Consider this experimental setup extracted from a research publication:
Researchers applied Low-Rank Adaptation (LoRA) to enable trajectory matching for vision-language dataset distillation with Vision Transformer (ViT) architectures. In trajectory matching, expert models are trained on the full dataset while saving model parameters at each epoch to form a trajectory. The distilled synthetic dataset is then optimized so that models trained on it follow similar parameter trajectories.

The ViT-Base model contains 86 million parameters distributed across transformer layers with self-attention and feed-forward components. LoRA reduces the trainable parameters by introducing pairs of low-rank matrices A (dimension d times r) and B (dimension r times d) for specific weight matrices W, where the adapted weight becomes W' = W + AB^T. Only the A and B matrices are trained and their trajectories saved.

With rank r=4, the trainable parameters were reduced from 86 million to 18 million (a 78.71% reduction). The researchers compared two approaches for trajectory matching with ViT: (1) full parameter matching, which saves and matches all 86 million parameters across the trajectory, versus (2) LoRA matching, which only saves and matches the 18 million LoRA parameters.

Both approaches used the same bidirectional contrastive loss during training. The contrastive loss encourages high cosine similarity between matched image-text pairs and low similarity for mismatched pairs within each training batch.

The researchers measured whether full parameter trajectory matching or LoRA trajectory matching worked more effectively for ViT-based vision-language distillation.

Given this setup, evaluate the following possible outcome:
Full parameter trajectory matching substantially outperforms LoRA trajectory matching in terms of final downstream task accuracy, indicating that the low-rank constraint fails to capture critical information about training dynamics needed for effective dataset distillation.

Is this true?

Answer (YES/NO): NO